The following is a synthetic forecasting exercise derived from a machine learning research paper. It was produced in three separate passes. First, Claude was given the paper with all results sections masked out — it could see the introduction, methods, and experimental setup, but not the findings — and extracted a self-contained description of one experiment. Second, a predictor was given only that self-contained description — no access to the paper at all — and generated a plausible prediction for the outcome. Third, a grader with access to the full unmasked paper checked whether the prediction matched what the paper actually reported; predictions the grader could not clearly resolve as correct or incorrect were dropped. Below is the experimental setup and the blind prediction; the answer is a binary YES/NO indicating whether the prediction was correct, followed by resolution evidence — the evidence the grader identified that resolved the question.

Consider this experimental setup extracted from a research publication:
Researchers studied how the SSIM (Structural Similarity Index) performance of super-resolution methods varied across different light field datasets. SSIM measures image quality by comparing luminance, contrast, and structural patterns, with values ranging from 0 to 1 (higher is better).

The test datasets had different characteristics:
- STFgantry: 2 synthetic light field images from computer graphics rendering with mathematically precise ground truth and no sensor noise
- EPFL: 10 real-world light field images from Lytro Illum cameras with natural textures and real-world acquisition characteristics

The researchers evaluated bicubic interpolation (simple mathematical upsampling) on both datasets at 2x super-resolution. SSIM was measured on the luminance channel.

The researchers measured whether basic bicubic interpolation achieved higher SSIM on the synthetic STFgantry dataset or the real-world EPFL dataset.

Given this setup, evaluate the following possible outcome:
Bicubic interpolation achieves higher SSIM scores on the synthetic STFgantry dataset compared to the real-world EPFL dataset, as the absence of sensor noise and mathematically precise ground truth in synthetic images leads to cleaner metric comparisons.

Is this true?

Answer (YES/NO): YES